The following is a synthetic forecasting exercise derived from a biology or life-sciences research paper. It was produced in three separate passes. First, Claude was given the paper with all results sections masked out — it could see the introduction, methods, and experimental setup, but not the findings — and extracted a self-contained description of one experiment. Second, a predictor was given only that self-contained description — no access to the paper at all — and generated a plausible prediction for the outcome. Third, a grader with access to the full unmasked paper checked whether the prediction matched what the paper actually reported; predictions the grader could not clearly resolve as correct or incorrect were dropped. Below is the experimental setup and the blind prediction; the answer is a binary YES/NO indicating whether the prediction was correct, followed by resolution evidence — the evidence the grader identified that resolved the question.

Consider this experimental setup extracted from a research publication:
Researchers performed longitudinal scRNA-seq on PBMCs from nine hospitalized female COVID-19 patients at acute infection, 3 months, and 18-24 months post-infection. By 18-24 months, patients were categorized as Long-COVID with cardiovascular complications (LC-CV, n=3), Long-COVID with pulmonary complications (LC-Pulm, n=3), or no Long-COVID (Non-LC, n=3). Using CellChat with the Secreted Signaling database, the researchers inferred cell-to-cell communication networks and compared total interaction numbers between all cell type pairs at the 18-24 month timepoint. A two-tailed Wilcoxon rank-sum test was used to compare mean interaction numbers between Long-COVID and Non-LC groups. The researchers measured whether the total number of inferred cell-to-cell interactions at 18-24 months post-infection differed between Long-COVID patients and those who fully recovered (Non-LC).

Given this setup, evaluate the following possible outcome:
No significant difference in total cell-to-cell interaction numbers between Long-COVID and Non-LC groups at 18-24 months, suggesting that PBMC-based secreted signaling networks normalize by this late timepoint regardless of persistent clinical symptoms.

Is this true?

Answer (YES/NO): NO